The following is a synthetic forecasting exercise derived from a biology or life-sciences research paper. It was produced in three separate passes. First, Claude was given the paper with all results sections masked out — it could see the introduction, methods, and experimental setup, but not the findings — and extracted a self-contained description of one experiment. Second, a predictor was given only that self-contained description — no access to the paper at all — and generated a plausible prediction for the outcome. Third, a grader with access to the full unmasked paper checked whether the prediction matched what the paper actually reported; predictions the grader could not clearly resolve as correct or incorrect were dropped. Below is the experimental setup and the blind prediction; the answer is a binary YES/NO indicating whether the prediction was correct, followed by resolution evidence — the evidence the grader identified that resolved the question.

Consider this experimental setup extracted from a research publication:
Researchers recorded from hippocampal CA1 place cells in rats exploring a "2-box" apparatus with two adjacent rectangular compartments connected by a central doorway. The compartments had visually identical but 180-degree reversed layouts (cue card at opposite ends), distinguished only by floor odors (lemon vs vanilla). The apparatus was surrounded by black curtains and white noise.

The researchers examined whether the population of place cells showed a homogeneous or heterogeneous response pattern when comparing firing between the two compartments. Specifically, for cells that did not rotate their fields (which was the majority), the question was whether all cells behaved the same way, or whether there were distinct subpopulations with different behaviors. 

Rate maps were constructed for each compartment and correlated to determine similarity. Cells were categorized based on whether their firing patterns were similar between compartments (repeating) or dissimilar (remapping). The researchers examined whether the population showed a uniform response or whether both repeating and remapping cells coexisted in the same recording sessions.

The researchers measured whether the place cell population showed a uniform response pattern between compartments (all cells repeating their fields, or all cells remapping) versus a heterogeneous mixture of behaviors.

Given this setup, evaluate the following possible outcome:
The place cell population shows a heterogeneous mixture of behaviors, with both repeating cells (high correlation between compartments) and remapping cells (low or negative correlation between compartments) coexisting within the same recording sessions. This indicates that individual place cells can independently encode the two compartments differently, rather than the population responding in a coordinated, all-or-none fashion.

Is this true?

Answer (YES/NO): YES